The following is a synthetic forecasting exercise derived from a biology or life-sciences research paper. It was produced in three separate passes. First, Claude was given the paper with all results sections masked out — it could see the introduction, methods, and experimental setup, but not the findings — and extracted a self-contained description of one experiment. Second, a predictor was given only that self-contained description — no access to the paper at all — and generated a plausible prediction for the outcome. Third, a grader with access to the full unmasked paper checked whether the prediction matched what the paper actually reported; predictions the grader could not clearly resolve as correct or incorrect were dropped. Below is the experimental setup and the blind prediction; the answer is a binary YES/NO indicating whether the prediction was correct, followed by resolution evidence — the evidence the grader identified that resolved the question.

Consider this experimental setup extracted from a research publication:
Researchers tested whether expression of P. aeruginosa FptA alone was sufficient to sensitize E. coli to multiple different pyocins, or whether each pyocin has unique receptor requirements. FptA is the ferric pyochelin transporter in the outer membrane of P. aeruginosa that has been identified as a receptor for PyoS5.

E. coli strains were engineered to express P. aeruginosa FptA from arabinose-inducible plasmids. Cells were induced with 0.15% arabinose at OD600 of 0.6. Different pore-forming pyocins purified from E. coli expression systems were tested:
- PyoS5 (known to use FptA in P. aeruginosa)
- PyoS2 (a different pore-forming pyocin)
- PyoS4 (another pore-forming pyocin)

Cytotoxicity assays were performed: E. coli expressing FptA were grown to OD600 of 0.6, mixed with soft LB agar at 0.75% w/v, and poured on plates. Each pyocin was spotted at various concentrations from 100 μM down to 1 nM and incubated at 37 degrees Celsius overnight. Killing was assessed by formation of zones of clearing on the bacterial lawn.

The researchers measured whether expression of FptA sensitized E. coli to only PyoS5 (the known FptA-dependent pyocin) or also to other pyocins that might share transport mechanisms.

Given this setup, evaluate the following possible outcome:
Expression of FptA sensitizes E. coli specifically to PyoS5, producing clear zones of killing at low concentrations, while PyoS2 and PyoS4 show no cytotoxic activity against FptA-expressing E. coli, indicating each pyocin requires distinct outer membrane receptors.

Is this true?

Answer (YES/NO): NO